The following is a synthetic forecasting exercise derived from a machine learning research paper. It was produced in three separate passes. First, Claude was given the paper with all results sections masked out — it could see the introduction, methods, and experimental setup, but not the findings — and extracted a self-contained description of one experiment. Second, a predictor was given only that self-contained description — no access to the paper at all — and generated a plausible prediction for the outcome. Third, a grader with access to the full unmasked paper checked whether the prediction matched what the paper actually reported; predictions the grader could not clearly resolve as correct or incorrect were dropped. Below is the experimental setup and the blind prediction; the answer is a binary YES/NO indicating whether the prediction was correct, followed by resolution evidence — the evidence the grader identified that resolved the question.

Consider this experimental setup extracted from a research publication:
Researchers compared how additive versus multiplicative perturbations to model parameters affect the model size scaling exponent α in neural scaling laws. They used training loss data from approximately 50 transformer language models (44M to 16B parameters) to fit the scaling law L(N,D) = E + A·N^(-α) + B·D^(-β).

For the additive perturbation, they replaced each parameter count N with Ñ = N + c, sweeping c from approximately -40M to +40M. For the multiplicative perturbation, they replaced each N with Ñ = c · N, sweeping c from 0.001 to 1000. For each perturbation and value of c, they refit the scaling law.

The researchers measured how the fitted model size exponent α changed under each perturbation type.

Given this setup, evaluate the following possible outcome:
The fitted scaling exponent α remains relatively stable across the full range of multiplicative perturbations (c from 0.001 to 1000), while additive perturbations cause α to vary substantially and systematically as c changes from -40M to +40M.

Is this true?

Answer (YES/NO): YES